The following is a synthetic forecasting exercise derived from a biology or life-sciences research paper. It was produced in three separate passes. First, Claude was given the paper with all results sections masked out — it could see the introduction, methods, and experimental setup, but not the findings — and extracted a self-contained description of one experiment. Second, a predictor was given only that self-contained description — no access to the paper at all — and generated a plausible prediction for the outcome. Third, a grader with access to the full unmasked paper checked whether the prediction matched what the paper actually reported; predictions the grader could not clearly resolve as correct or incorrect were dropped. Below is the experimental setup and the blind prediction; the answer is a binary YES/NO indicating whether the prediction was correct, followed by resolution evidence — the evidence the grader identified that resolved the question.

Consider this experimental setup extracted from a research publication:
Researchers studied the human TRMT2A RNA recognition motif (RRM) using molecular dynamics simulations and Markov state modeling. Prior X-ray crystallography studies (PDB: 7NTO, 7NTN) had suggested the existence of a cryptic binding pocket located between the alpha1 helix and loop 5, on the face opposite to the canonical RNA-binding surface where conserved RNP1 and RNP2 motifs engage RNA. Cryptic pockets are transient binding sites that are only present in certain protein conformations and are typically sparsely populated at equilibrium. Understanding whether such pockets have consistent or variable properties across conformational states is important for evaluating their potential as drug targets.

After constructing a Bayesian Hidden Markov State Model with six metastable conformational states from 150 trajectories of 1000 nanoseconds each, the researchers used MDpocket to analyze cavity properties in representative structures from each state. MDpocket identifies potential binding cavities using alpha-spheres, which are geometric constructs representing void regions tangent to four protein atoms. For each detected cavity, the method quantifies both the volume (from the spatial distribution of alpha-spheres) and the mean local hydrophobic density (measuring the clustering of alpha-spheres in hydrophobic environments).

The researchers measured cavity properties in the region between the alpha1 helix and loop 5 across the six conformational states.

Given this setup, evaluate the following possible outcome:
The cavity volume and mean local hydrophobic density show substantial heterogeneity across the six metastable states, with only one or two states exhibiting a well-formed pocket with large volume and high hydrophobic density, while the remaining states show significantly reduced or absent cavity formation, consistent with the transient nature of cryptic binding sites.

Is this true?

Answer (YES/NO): NO